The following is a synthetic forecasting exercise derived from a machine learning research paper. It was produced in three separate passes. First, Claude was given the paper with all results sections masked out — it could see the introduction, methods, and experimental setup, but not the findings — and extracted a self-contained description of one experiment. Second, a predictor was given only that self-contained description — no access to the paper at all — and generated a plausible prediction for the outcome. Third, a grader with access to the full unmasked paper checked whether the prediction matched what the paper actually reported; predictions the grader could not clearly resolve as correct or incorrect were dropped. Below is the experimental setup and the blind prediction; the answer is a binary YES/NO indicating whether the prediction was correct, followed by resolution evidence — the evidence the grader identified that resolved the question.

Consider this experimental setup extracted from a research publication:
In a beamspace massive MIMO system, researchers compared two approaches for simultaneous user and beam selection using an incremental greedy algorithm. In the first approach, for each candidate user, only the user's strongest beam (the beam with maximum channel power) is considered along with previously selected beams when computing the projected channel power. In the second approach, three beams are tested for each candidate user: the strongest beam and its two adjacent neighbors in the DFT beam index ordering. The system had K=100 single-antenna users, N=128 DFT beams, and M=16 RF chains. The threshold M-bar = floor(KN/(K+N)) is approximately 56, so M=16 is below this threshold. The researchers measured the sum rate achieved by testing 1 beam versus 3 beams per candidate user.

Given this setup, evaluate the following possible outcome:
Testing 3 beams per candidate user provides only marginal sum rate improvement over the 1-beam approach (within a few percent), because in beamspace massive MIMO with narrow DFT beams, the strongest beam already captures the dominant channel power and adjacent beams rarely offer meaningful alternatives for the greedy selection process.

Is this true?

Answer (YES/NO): YES